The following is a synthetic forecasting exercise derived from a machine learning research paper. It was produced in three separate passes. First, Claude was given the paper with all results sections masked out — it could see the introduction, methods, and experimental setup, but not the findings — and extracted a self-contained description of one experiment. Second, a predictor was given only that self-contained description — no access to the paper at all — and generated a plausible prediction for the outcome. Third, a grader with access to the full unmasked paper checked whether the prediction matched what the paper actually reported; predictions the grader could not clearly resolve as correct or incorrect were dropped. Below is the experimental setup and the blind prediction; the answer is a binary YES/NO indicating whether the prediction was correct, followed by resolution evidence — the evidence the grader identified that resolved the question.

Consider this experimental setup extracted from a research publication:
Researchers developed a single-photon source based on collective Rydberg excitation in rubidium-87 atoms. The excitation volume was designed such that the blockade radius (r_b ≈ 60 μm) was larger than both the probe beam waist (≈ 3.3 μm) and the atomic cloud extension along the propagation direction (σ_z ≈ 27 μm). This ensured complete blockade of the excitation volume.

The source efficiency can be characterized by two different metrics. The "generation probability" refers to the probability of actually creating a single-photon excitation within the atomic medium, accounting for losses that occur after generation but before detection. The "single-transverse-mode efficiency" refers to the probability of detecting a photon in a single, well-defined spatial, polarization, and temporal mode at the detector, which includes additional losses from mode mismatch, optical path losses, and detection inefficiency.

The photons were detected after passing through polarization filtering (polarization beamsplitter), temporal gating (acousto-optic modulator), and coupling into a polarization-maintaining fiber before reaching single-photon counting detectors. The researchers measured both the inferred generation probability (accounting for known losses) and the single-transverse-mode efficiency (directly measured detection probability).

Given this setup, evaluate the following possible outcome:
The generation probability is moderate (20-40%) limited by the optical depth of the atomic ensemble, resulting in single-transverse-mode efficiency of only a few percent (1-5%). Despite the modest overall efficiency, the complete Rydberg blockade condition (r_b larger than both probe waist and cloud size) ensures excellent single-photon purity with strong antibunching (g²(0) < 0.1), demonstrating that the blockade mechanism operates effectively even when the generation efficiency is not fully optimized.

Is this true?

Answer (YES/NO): NO